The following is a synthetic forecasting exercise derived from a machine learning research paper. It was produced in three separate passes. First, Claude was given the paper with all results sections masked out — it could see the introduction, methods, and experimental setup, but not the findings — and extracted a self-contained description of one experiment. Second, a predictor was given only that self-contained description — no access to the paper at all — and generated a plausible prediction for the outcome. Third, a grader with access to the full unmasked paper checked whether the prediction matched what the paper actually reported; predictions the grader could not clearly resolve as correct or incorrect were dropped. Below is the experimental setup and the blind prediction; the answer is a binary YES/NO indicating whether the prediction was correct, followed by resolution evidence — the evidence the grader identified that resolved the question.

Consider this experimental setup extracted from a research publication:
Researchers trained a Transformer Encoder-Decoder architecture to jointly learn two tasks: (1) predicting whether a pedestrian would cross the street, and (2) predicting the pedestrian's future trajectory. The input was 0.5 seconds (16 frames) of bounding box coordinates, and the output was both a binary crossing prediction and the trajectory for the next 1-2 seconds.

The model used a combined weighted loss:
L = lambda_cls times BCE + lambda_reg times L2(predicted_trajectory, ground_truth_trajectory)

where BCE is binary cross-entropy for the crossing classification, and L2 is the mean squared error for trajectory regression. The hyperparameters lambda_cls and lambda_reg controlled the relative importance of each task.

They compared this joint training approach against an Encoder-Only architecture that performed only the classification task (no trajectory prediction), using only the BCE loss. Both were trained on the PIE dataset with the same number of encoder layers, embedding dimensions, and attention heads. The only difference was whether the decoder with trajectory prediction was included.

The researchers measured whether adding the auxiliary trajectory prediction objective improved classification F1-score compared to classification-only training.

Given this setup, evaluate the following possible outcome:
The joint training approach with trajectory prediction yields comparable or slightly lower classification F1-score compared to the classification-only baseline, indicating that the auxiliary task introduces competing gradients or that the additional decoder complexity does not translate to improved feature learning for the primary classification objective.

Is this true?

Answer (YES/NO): NO